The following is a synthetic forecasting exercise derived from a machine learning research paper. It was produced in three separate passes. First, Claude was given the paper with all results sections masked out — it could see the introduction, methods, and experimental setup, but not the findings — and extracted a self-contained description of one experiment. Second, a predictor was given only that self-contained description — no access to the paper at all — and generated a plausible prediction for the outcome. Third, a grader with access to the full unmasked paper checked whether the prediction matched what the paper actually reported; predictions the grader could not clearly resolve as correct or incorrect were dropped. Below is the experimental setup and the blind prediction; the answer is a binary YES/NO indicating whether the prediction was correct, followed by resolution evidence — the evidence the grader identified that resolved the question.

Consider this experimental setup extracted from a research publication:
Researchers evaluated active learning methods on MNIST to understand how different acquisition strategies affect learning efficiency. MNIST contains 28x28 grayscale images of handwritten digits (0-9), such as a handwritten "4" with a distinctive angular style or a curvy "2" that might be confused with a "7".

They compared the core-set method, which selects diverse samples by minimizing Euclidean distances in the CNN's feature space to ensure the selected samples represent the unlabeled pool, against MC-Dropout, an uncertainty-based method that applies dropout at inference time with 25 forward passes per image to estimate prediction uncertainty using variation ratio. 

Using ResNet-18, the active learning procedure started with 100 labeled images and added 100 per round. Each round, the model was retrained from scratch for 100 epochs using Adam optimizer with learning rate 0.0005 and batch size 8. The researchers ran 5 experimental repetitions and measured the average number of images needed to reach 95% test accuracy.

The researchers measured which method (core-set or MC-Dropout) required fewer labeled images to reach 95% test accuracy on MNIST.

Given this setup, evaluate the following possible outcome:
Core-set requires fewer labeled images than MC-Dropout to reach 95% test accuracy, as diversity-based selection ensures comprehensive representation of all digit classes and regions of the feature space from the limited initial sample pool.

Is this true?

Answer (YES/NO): NO